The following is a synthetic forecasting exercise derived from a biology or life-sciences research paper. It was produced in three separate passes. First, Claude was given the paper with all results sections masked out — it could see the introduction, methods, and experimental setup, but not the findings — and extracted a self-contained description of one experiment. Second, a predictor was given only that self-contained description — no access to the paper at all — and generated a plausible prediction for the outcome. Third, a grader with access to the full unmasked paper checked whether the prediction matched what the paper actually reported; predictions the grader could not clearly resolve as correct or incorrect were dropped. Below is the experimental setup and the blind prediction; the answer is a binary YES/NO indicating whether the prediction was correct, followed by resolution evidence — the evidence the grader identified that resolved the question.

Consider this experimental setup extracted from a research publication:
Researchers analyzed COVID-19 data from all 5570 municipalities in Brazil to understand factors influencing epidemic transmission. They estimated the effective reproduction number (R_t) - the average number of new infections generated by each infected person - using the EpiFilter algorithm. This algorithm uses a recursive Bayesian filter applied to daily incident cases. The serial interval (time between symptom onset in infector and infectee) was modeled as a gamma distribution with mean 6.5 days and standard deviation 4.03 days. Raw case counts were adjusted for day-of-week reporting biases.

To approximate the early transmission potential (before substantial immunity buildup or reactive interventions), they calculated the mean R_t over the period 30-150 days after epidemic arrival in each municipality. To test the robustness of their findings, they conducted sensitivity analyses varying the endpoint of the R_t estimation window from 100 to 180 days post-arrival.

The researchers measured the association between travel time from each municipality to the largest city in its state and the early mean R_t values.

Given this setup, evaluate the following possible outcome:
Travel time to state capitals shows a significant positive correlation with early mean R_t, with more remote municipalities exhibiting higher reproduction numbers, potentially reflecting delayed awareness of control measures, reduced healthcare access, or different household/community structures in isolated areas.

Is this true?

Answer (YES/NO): NO